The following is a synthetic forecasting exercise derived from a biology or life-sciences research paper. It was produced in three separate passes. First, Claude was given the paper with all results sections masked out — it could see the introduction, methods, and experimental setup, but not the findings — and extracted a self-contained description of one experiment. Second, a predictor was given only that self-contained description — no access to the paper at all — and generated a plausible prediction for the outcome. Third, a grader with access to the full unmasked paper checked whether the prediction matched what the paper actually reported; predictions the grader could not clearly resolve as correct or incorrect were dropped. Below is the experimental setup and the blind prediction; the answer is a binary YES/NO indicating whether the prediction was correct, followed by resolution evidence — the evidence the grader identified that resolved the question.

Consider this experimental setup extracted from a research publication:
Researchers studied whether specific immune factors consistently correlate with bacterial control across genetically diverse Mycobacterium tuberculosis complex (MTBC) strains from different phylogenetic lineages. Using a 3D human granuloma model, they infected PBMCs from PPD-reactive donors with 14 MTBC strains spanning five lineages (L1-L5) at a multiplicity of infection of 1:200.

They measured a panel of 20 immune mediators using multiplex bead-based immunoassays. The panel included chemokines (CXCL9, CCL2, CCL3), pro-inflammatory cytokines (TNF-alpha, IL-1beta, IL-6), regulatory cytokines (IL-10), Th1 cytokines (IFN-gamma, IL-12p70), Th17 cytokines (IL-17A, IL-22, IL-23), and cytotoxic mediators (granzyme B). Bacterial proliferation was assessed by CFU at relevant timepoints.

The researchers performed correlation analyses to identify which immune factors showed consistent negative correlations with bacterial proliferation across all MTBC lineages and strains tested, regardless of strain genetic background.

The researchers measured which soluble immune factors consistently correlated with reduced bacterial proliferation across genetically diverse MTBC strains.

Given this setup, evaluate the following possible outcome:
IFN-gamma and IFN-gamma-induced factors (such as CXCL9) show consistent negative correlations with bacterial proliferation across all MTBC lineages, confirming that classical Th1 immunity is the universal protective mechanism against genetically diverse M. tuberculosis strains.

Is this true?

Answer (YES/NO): NO